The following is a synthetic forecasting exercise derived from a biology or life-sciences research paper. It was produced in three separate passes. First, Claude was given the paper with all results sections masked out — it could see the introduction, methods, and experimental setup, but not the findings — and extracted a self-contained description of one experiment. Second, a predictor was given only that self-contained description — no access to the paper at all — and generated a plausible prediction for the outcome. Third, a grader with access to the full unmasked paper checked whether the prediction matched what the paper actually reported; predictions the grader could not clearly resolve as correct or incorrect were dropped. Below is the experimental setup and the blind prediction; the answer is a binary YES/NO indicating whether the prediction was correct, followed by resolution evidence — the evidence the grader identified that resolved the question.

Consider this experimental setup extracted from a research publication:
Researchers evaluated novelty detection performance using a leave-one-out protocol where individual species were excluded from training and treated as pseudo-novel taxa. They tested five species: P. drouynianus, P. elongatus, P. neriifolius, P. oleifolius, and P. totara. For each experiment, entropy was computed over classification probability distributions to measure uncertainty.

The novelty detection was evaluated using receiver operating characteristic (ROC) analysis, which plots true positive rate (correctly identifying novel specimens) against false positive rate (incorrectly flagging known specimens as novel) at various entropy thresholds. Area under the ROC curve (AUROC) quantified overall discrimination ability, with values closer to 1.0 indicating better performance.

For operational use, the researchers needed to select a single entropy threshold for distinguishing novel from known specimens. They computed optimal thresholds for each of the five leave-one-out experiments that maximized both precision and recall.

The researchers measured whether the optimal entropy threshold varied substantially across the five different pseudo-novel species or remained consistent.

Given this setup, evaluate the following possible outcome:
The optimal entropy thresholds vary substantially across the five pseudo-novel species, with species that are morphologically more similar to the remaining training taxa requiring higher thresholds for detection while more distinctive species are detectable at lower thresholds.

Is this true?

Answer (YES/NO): NO